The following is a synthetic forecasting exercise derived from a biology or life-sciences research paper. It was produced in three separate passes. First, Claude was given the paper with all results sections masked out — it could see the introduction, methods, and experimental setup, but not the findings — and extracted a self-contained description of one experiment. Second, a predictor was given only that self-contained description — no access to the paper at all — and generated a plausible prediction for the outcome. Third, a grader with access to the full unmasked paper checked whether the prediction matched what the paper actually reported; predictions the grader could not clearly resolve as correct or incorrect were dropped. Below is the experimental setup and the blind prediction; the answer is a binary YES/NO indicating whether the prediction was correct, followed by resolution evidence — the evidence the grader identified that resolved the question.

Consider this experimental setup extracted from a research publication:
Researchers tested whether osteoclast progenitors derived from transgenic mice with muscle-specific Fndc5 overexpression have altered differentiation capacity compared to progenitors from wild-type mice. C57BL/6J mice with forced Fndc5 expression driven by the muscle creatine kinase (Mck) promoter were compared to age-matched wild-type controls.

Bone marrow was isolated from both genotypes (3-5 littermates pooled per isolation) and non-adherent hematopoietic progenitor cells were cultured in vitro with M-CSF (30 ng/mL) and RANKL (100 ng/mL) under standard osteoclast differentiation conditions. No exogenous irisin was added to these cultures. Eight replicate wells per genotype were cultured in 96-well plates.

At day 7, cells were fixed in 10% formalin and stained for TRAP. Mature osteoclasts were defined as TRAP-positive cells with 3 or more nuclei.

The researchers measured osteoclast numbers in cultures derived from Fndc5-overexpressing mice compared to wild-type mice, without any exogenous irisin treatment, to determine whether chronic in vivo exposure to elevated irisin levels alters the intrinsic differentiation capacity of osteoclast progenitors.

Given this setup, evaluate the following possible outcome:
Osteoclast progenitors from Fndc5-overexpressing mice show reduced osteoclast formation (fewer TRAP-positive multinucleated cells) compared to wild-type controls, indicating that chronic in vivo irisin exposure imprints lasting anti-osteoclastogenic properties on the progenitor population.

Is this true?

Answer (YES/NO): NO